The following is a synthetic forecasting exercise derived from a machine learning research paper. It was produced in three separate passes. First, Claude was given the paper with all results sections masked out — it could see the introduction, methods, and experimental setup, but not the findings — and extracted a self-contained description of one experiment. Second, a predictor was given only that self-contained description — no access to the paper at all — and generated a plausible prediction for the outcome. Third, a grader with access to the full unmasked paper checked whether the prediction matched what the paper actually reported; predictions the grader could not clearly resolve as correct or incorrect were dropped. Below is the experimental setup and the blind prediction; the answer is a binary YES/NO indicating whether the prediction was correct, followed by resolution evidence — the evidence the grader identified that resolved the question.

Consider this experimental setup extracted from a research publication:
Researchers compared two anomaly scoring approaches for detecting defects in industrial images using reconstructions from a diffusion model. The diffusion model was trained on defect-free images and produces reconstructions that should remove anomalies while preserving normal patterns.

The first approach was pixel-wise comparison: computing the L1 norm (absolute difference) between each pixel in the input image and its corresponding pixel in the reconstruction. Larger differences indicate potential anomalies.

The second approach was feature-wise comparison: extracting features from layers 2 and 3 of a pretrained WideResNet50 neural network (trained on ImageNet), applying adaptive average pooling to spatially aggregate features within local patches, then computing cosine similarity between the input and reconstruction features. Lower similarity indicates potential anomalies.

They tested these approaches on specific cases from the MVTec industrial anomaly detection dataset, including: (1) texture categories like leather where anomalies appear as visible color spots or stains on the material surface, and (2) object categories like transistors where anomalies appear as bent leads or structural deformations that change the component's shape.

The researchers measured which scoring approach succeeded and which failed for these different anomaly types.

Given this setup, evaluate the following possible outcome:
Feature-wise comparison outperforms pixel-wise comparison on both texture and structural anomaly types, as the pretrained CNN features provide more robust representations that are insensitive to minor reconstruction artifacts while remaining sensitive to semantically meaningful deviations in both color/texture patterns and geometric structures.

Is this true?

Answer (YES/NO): NO